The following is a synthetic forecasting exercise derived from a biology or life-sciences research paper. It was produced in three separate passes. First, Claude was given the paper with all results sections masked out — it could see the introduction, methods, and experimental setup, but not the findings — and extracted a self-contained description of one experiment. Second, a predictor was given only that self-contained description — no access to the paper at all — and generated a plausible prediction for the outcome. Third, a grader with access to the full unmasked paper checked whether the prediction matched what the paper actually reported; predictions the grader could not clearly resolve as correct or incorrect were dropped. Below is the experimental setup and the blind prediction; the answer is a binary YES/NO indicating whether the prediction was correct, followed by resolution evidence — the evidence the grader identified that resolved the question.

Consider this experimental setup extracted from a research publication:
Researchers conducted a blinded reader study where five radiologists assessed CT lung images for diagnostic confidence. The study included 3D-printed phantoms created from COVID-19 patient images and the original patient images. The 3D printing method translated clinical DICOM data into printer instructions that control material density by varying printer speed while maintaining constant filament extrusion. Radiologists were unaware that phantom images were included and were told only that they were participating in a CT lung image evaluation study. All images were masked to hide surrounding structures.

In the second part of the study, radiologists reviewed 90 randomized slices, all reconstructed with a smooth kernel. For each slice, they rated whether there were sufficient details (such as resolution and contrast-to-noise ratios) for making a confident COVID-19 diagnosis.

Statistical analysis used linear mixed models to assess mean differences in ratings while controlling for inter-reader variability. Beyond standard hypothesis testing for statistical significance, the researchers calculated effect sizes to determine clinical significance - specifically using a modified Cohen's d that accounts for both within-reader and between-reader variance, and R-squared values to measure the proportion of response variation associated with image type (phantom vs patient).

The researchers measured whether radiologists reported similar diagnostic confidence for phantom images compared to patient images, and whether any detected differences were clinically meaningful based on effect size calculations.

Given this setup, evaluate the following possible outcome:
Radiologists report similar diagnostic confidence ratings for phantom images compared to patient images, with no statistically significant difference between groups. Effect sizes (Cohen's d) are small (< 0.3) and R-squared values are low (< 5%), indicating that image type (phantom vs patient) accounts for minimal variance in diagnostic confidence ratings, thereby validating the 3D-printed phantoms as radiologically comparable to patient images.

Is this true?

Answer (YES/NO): NO